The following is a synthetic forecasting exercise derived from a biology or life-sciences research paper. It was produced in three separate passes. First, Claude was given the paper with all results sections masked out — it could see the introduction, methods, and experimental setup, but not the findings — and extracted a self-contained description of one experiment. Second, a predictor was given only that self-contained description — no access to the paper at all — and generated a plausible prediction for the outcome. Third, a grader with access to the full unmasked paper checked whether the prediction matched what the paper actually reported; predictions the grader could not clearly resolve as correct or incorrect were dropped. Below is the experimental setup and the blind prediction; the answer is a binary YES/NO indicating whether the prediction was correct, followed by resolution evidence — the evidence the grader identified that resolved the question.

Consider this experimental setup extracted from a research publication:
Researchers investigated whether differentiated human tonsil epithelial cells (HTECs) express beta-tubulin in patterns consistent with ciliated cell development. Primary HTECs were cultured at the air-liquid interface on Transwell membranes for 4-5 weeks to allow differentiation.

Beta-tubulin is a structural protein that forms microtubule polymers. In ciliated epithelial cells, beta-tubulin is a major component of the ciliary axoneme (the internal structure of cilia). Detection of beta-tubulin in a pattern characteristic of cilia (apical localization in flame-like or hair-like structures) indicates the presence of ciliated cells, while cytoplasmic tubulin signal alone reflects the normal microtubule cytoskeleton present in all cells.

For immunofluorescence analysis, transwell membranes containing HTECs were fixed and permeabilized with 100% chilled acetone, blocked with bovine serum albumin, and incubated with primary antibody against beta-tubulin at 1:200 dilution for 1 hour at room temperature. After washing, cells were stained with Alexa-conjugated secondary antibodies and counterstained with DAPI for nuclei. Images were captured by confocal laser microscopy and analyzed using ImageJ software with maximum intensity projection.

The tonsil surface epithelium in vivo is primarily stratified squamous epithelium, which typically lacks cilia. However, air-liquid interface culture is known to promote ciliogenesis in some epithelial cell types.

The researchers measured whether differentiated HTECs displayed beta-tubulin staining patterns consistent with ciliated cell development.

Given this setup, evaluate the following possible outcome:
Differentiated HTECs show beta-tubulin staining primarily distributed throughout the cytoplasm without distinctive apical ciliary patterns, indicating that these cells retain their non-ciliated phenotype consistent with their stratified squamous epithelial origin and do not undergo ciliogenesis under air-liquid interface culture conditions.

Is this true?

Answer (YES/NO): NO